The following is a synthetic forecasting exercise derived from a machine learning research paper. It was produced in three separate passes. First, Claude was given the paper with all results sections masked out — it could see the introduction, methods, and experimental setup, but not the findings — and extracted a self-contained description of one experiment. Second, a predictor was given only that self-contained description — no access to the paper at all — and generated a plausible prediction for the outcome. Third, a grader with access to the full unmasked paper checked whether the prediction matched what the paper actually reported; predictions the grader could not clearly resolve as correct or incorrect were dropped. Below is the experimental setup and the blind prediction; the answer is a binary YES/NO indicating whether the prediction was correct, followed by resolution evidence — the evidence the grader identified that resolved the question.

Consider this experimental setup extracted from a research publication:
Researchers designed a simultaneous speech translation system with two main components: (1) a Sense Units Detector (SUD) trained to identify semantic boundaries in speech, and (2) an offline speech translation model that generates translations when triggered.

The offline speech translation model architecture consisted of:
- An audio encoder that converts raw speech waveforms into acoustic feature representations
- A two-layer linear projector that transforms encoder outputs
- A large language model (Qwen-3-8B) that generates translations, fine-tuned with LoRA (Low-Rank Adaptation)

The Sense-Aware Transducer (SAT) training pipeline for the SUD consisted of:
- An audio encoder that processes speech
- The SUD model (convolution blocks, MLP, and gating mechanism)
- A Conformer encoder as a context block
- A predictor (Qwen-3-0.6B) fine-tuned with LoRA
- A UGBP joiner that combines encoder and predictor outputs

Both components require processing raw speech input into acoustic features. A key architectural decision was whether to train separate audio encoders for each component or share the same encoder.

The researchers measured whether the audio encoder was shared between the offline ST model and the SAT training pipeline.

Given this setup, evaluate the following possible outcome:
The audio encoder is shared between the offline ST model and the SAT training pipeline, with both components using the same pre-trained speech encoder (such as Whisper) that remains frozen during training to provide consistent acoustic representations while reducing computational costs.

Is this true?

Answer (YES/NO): YES